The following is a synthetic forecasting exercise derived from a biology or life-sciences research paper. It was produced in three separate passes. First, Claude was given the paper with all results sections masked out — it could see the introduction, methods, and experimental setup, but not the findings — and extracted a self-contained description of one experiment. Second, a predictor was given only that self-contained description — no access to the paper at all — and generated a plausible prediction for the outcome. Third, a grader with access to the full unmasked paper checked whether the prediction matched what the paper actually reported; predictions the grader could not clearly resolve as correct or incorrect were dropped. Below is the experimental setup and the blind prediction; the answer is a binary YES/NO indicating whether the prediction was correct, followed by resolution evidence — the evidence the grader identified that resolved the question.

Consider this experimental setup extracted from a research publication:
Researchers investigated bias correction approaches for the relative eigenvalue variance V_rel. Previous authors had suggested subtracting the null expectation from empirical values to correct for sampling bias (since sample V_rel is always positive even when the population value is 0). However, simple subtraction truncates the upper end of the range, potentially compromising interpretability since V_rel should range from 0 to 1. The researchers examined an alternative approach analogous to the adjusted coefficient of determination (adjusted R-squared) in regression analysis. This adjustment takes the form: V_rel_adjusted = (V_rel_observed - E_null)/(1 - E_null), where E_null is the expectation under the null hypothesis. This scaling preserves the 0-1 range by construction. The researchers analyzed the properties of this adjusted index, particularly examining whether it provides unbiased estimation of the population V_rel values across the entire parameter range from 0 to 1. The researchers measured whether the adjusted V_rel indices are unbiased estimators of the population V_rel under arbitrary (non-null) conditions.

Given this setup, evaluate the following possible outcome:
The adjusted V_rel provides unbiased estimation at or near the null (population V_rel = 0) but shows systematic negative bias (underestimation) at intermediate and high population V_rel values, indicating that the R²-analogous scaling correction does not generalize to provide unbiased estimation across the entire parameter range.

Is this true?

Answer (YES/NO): YES